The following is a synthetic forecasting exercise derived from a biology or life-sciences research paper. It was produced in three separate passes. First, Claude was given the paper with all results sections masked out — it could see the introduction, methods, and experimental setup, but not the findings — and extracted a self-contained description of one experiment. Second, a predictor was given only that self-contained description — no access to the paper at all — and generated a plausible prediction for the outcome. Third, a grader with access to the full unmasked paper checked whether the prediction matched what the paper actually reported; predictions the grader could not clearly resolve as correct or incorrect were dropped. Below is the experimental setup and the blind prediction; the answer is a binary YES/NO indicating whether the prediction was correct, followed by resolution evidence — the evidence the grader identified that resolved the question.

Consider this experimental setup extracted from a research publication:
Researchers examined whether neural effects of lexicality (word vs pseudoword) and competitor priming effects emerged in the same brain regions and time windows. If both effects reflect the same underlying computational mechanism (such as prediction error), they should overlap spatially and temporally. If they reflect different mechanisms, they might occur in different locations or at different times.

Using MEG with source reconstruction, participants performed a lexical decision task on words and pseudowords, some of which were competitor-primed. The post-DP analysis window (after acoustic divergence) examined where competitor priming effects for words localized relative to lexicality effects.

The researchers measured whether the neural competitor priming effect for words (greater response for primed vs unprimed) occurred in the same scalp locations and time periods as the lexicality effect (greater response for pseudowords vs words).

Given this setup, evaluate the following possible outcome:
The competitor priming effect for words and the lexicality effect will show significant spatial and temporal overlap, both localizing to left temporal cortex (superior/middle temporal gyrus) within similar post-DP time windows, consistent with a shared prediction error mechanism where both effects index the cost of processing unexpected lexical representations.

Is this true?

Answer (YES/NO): YES